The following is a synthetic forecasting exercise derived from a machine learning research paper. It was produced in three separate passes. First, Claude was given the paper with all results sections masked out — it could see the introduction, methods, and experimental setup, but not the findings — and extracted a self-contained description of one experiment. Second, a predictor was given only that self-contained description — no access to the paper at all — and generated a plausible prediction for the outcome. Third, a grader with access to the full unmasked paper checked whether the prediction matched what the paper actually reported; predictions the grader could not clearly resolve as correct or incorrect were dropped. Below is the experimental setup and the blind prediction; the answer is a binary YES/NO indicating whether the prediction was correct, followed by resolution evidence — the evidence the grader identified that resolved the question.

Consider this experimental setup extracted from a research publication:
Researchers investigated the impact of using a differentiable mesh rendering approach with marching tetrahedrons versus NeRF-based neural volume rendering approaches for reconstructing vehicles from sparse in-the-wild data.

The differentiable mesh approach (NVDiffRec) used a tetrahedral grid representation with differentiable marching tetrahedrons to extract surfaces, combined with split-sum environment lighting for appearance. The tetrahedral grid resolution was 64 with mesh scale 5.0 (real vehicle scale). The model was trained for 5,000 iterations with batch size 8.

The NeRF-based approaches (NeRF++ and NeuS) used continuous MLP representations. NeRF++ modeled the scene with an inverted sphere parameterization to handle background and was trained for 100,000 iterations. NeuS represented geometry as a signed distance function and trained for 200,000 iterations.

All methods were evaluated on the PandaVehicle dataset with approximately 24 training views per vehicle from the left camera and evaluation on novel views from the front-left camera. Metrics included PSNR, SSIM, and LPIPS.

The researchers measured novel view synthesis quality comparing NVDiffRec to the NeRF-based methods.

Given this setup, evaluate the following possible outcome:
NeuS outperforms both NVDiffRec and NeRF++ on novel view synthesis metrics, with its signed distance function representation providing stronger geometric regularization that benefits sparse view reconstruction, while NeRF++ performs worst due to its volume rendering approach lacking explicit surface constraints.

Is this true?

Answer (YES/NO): NO